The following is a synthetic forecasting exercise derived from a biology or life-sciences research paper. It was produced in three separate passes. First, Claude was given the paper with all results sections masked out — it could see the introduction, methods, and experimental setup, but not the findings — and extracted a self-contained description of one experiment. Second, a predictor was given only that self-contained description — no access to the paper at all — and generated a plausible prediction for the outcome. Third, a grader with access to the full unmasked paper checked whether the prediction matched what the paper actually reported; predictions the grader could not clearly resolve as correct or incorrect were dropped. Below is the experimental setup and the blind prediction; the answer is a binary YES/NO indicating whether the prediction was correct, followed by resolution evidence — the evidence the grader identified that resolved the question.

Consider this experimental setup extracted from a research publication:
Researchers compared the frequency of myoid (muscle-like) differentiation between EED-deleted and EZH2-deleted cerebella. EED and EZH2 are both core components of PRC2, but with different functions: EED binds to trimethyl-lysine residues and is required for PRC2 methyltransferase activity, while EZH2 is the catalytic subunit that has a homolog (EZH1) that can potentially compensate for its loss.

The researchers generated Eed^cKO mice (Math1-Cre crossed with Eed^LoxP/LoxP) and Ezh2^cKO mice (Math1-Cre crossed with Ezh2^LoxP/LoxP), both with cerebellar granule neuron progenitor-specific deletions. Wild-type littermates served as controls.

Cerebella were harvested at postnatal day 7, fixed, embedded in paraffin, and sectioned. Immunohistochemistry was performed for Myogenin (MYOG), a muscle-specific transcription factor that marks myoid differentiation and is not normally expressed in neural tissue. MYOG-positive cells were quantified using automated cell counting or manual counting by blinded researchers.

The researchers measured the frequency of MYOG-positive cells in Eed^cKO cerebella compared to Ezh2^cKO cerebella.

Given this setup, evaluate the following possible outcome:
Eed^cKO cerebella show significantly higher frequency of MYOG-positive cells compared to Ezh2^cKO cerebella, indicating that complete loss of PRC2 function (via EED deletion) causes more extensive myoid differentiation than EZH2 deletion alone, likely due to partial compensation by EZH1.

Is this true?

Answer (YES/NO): YES